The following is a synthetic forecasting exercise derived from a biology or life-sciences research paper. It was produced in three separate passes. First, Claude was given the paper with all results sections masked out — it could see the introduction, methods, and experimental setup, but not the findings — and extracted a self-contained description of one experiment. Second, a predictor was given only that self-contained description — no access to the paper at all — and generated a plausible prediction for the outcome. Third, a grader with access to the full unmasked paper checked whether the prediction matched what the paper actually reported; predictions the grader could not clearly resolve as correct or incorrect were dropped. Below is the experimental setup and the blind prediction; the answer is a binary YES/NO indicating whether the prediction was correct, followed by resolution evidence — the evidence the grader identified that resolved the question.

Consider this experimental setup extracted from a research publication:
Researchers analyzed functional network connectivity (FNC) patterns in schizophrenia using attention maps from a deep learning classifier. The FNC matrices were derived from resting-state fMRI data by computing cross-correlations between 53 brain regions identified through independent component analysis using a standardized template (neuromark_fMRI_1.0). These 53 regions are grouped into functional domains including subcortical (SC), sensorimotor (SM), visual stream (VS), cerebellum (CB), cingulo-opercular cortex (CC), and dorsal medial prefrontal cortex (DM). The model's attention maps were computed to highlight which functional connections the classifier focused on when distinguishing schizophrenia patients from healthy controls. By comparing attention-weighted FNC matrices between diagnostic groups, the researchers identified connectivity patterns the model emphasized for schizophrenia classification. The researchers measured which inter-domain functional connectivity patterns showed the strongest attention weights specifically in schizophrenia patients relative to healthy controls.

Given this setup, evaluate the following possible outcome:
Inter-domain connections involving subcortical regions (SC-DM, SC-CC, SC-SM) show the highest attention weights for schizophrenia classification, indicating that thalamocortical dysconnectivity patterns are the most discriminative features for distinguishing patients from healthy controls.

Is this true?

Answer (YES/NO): NO